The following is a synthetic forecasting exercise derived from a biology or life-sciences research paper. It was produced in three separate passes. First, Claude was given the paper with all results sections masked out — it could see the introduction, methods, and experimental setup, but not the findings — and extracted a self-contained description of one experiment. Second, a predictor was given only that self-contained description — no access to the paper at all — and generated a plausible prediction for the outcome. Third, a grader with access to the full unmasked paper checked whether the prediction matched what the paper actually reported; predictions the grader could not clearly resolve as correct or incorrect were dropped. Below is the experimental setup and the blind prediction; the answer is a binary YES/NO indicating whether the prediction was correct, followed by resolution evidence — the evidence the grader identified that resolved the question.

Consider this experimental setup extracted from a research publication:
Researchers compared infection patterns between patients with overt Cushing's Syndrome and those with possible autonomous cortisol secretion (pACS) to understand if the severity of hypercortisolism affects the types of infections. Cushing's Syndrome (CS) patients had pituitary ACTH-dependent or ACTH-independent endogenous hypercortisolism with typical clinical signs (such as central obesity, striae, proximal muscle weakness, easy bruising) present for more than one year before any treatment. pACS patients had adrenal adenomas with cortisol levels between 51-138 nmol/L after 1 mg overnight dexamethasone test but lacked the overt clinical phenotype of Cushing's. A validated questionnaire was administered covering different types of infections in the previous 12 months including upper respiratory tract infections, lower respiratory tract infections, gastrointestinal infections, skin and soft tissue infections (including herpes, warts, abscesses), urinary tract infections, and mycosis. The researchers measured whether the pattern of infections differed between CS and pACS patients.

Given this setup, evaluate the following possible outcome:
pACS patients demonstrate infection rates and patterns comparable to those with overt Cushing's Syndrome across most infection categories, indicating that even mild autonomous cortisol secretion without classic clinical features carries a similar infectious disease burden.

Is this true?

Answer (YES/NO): NO